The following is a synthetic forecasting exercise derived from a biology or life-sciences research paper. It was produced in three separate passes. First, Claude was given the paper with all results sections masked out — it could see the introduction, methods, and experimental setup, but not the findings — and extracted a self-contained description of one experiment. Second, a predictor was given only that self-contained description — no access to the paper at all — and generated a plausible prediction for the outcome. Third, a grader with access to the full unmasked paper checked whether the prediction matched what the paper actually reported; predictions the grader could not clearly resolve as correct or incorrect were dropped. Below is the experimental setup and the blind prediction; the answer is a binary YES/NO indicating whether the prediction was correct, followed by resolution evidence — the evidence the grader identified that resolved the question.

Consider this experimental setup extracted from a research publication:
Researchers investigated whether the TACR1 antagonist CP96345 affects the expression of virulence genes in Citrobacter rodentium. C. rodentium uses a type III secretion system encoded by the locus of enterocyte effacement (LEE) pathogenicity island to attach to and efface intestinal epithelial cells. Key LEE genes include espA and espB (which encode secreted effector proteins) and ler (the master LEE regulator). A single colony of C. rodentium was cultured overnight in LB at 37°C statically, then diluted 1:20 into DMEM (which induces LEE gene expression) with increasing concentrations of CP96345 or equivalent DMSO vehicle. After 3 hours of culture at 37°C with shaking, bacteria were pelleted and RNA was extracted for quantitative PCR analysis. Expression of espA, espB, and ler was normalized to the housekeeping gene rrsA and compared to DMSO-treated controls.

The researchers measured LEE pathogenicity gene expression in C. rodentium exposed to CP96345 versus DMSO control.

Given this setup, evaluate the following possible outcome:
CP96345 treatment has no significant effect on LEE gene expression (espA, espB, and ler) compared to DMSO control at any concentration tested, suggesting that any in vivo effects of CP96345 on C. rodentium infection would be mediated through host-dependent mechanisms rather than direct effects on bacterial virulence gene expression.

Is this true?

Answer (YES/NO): YES